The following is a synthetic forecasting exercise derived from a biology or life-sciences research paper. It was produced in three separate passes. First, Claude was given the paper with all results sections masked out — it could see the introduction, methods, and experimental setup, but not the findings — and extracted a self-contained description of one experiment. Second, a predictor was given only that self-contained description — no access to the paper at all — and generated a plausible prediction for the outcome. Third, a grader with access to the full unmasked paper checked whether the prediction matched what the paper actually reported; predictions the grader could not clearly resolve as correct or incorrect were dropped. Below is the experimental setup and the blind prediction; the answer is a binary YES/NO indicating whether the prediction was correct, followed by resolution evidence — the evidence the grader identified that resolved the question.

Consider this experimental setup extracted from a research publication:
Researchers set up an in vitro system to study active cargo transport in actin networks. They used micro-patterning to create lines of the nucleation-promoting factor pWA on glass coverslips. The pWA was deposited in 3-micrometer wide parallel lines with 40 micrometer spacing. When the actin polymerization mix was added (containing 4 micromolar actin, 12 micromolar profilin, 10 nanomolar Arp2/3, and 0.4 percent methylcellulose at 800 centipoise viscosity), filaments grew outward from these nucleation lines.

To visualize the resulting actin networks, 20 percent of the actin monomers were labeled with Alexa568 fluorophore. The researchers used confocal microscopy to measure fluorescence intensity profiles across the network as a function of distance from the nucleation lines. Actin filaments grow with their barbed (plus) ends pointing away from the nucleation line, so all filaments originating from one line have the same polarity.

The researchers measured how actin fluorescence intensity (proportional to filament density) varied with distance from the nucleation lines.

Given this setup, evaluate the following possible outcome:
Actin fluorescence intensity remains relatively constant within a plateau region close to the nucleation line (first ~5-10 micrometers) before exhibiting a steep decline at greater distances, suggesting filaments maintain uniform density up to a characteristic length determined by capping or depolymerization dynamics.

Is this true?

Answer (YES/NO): NO